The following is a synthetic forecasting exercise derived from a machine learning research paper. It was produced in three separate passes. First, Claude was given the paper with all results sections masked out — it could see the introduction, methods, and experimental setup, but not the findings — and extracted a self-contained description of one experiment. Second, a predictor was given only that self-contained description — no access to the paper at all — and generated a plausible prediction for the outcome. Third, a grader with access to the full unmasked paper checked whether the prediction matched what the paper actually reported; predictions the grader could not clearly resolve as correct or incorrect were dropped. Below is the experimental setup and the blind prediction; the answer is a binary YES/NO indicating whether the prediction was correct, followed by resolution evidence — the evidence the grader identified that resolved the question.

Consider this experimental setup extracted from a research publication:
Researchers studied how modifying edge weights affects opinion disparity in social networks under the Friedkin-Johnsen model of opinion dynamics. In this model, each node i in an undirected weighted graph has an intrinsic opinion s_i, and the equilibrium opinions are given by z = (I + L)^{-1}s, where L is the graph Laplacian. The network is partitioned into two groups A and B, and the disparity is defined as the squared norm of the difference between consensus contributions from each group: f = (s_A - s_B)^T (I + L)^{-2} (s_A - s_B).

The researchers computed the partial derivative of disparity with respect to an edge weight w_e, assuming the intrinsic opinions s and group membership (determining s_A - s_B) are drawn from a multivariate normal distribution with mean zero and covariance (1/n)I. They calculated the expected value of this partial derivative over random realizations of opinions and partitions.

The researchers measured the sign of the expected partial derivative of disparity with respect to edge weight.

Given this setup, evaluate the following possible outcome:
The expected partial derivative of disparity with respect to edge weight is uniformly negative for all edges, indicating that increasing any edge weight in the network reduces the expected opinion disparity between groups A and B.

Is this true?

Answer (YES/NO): YES